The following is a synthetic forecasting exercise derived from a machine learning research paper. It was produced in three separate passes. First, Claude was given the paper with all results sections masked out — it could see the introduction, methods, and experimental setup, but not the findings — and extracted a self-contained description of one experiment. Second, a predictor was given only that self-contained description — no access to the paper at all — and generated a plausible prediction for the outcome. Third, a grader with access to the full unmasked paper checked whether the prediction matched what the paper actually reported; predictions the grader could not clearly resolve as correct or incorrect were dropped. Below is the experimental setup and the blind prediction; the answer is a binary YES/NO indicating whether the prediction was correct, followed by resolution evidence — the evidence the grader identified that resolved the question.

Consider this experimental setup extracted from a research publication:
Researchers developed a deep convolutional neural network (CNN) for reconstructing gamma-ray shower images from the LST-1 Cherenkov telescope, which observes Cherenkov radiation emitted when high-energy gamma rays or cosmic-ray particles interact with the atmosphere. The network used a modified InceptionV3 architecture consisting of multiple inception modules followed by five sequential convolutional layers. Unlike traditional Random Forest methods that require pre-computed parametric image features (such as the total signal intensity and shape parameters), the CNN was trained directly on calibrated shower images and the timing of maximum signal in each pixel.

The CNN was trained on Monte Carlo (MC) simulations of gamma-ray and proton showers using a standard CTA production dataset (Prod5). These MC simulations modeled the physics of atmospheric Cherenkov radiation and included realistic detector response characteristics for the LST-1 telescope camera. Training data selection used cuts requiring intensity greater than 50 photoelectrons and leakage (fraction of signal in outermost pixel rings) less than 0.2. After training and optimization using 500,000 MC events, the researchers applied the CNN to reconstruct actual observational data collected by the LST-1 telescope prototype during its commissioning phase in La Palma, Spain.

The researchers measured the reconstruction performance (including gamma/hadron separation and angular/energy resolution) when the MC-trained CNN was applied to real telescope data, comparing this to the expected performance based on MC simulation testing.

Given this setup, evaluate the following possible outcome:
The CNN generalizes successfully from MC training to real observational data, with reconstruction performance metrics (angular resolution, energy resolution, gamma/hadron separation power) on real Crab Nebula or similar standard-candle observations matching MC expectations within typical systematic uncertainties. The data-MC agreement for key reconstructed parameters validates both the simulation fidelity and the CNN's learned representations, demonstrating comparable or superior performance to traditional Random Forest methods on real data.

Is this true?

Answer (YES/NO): NO